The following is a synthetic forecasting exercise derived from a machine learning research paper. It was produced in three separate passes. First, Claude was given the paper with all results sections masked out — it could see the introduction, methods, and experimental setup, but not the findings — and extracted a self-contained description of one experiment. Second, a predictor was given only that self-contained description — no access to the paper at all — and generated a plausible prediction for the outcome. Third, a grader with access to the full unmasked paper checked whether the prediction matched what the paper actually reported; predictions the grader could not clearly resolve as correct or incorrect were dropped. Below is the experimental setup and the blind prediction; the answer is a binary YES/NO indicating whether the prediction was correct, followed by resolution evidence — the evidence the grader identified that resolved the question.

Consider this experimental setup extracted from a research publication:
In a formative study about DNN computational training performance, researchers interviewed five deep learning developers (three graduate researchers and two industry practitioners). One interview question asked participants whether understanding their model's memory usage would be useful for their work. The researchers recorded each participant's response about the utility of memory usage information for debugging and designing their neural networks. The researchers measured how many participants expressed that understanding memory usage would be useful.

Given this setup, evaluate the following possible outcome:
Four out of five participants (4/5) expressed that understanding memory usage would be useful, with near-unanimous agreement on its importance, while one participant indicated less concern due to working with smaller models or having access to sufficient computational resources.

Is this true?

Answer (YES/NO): NO